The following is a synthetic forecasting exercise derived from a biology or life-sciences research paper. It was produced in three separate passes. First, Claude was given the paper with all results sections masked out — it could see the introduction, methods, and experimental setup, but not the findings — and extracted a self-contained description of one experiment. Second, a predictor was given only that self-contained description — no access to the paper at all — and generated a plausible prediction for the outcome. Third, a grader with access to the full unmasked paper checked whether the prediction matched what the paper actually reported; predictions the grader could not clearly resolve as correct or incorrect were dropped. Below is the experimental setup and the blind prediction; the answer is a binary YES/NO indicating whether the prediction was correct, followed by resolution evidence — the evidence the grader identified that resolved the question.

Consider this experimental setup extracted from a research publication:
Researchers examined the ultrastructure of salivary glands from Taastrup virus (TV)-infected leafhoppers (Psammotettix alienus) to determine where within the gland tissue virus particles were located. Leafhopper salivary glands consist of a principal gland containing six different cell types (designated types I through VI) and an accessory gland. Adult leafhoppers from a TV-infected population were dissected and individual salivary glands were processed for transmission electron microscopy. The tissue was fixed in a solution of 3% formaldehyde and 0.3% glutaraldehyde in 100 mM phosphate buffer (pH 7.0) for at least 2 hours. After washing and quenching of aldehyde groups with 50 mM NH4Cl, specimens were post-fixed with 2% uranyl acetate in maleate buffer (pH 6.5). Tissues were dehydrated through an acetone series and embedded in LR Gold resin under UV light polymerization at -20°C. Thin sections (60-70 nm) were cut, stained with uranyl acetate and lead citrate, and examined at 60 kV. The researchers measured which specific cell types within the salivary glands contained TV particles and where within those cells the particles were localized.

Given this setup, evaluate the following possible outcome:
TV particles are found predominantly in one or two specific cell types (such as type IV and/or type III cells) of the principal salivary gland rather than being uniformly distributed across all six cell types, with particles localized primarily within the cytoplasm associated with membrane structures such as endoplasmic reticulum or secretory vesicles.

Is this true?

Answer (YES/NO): NO